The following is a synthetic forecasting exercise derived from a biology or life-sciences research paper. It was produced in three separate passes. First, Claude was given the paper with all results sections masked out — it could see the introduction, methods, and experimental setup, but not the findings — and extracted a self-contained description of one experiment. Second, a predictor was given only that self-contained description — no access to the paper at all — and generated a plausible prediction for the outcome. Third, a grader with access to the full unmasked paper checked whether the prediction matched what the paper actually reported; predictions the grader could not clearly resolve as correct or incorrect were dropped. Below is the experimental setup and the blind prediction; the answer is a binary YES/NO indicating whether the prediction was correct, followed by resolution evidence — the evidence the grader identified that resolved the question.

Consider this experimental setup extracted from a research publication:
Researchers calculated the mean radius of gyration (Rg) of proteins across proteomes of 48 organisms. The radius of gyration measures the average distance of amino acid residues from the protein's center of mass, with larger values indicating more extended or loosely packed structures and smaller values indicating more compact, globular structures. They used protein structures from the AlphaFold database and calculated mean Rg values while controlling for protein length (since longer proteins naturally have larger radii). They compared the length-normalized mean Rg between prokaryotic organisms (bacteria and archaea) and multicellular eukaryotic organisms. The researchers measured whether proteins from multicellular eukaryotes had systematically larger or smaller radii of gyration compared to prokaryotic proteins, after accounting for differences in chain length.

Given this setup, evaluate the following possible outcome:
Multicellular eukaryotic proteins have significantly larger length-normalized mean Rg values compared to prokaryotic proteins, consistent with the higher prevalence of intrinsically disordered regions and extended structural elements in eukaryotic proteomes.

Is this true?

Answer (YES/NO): YES